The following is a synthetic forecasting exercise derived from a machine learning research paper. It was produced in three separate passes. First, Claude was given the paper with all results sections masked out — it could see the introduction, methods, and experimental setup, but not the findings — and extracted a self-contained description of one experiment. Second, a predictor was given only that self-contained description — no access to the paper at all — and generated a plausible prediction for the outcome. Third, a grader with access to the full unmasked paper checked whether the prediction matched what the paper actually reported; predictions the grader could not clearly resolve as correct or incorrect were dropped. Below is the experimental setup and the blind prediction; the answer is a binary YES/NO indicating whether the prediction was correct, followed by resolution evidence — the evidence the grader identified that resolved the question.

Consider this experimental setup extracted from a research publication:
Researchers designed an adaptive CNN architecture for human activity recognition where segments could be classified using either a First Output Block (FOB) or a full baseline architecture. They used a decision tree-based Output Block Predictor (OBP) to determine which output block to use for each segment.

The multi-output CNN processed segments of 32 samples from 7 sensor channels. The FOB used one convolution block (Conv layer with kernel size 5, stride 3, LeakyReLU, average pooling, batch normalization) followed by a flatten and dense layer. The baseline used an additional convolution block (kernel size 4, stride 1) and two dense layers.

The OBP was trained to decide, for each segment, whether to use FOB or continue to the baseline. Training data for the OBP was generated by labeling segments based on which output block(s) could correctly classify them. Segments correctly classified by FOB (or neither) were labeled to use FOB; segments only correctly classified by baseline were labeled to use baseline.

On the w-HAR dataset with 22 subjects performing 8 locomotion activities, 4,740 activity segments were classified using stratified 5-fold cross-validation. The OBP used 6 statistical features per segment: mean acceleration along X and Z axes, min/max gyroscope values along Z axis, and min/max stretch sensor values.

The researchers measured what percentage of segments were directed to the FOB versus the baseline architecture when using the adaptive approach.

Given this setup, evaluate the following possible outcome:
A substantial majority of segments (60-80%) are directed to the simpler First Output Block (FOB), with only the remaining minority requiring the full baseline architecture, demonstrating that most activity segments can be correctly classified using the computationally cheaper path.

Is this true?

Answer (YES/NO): NO